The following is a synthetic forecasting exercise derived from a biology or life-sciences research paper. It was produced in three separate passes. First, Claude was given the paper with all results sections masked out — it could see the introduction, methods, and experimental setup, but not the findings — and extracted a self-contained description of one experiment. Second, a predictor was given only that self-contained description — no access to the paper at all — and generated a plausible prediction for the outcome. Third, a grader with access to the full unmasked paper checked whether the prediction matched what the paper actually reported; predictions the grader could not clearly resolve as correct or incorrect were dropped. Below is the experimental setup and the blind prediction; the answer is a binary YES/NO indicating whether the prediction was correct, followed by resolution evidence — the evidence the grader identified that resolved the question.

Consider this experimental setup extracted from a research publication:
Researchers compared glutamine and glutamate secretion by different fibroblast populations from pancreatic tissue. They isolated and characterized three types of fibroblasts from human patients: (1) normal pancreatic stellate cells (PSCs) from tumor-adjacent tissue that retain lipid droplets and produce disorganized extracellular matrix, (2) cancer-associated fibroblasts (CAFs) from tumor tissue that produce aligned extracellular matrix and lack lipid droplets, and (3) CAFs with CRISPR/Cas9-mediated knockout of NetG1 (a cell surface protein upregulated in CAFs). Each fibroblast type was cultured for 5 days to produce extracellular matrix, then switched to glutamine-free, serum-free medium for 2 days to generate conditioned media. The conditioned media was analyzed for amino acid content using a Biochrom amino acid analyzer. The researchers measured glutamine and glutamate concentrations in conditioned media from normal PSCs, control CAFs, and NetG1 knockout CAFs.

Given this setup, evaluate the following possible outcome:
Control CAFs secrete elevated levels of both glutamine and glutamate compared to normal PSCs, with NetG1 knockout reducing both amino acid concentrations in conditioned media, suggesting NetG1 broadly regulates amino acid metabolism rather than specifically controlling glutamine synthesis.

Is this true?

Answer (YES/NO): YES